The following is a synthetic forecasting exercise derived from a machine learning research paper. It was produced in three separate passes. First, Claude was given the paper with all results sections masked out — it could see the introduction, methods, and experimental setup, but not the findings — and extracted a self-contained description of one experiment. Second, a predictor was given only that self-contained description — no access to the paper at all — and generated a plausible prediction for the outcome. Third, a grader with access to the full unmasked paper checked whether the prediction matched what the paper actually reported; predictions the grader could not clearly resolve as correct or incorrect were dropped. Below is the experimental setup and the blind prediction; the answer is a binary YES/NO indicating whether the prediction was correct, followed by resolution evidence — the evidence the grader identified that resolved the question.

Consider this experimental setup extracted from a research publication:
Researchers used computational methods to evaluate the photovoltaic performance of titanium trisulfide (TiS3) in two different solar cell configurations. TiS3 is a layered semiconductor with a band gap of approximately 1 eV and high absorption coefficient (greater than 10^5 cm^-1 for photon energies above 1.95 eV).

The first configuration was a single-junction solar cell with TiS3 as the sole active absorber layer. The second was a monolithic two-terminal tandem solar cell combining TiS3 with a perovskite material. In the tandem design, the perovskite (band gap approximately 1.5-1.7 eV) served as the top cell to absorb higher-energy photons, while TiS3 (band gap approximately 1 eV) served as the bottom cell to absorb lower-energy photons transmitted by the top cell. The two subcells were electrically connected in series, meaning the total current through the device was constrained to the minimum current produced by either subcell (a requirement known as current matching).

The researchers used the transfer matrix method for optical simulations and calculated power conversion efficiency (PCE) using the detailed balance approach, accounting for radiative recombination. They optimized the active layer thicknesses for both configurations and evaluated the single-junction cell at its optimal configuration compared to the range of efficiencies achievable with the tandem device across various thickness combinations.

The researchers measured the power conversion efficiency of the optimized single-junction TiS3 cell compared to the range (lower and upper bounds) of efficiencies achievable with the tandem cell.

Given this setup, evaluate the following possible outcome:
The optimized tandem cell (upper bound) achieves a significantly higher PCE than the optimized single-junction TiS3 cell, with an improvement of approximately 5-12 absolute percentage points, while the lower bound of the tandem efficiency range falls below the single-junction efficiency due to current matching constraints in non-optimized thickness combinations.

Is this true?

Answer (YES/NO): NO